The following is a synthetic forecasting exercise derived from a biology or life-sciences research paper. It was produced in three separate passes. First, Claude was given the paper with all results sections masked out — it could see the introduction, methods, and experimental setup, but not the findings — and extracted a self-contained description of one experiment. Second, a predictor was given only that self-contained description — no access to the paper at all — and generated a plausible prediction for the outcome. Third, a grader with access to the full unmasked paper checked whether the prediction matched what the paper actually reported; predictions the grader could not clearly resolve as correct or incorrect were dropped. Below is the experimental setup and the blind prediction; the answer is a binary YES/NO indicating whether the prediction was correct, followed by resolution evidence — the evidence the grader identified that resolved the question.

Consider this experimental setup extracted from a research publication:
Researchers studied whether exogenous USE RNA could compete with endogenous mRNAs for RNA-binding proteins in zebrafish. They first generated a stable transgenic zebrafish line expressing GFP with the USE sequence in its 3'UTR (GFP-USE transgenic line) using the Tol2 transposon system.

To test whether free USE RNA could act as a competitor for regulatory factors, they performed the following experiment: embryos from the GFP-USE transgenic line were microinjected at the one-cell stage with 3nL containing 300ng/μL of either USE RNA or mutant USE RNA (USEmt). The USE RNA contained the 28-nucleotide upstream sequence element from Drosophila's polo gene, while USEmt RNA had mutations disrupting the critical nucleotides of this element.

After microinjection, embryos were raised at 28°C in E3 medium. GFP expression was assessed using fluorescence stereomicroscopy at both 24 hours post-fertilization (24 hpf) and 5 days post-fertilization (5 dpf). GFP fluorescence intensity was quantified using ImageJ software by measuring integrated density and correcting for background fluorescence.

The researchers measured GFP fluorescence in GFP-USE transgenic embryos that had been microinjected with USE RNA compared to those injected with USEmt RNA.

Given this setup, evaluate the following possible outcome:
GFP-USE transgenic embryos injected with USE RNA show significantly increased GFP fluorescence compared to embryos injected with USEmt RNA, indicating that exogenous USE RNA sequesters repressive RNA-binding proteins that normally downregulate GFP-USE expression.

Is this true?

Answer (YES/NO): NO